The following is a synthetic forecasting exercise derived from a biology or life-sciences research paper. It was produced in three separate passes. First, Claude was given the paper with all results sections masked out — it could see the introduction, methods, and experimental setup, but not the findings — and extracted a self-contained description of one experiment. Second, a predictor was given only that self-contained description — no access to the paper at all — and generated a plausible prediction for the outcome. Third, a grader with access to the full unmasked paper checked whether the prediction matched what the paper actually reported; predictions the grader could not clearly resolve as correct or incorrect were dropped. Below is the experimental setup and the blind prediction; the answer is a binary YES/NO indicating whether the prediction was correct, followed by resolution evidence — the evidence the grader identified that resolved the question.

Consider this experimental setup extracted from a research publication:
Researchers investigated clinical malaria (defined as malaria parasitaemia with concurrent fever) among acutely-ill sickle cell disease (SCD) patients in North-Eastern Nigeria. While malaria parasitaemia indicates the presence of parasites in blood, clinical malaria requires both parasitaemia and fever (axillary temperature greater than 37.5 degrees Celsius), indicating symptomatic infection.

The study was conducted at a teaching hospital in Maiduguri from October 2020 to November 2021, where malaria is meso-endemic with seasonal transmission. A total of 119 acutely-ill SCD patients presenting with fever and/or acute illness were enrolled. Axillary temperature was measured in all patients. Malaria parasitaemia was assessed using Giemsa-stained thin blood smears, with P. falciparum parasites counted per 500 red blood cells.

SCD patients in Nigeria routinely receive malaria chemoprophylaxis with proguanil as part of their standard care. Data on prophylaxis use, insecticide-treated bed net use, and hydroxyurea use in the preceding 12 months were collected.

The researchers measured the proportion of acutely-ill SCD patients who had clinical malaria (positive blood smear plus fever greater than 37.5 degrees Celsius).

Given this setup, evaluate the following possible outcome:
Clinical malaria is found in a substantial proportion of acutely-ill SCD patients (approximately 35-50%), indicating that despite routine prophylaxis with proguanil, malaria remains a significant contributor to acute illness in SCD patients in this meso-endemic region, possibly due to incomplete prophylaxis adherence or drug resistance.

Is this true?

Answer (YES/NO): NO